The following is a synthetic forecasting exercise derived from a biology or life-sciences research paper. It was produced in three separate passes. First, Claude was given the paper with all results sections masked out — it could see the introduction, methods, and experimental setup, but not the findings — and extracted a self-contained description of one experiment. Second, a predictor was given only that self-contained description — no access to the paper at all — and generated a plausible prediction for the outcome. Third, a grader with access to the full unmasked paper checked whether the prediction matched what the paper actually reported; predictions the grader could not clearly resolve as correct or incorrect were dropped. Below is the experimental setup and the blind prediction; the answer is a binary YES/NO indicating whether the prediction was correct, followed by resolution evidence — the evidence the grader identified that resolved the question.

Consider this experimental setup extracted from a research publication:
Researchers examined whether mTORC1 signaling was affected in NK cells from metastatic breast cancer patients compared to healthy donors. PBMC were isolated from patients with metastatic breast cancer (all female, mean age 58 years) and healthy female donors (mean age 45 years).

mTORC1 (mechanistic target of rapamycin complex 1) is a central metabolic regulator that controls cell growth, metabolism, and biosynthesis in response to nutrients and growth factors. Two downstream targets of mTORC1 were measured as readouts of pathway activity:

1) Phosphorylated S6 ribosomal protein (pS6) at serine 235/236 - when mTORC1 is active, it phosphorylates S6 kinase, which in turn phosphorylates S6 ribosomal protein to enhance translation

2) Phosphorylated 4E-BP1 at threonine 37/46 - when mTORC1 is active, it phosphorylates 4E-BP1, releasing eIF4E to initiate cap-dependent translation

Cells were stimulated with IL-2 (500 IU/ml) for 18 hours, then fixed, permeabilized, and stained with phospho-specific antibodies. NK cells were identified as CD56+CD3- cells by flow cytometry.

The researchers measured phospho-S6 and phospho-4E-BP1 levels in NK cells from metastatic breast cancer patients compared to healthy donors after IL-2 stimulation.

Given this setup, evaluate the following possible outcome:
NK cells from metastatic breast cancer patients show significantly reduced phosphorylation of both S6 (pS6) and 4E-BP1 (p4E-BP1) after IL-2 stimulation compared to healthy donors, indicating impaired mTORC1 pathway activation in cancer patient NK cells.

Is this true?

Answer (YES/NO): YES